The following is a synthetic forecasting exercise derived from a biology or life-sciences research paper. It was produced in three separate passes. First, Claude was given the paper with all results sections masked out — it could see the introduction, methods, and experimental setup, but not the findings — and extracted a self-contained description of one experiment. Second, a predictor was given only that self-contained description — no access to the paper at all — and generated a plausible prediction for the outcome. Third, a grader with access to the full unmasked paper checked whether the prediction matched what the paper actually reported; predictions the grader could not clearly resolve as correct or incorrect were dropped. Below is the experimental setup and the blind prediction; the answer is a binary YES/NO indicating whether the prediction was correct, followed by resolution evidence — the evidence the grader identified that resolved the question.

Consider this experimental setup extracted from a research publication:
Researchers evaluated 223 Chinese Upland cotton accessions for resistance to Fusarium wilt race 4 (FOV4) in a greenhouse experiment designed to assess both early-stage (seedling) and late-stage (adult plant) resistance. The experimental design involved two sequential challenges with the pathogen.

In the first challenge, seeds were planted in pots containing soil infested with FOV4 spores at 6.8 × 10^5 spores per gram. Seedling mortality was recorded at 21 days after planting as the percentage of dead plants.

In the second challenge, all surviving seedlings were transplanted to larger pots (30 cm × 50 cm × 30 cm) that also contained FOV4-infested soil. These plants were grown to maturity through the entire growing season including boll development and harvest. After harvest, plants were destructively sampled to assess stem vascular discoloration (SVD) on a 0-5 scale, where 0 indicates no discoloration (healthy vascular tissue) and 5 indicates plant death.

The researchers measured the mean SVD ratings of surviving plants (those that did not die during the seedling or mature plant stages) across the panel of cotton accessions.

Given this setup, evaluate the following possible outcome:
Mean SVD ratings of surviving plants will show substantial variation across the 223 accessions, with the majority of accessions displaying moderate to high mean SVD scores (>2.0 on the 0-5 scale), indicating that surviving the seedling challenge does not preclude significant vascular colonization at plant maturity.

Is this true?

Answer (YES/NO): YES